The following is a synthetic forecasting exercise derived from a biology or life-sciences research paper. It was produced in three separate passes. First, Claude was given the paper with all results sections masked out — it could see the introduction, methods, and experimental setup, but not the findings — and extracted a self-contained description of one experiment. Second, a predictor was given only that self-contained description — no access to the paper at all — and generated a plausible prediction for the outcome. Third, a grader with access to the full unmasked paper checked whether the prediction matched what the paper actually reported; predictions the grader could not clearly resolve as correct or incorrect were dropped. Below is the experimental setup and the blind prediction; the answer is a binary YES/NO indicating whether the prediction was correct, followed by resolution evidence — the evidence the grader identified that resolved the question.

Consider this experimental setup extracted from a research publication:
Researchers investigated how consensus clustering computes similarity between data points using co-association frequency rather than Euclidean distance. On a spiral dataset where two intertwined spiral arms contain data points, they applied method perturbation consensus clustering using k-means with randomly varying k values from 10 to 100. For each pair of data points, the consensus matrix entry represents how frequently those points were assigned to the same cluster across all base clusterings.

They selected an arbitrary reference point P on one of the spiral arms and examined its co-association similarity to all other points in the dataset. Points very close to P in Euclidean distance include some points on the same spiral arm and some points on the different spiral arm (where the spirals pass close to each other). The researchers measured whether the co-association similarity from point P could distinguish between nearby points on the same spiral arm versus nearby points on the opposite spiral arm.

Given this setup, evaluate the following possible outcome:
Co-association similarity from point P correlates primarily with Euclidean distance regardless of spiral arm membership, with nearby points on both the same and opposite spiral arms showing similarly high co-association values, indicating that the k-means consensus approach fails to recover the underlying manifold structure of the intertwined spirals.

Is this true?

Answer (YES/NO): NO